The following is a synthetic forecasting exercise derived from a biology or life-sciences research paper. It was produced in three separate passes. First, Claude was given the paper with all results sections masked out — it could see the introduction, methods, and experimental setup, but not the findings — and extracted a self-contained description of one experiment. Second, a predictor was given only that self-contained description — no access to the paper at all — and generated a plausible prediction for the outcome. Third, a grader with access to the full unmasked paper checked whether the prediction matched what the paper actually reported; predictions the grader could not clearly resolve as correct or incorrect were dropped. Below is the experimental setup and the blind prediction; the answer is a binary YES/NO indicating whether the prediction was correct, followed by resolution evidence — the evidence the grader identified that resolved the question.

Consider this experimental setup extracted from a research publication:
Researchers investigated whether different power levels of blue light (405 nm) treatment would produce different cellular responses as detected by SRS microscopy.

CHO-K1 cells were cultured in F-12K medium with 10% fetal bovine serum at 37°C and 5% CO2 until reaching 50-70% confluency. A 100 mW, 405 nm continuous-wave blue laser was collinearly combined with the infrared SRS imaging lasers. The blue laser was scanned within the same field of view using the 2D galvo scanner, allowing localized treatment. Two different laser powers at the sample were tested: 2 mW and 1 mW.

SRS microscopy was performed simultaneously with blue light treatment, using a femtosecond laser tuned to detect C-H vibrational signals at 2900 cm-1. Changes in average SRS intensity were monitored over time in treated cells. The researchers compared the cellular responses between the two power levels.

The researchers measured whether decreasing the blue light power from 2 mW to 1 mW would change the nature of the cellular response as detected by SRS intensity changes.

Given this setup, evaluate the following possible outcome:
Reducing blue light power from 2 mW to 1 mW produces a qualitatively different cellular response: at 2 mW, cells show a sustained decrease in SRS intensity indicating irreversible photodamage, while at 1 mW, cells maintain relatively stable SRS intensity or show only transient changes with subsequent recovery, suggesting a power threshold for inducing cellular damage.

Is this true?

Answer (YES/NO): NO